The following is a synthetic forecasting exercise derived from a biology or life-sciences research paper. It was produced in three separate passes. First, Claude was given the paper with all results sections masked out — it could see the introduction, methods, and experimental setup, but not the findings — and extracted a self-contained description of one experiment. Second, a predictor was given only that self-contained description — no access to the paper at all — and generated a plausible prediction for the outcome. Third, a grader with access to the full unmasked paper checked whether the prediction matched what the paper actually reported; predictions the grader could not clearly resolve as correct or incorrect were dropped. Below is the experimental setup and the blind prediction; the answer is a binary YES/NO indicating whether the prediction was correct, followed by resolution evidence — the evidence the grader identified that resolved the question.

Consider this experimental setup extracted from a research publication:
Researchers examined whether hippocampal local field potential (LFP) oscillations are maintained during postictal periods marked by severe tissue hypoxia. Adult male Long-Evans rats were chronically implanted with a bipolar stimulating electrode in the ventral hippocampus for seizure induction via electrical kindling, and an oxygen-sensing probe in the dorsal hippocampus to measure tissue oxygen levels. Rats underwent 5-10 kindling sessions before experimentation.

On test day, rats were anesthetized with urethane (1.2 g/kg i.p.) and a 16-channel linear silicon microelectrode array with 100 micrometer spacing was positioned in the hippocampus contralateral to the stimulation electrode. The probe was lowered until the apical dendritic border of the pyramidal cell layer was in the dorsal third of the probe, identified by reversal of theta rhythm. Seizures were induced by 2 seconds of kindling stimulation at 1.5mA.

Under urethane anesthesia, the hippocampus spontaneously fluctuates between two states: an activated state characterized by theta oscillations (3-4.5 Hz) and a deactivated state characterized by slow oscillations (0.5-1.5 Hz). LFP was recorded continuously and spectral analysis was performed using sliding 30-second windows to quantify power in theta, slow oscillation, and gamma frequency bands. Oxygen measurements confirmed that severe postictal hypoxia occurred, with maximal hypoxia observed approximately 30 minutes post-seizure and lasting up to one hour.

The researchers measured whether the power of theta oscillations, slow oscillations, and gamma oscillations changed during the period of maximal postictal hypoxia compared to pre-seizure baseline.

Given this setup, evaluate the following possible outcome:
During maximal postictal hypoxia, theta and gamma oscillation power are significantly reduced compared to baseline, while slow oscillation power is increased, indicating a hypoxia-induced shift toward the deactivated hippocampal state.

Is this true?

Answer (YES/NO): NO